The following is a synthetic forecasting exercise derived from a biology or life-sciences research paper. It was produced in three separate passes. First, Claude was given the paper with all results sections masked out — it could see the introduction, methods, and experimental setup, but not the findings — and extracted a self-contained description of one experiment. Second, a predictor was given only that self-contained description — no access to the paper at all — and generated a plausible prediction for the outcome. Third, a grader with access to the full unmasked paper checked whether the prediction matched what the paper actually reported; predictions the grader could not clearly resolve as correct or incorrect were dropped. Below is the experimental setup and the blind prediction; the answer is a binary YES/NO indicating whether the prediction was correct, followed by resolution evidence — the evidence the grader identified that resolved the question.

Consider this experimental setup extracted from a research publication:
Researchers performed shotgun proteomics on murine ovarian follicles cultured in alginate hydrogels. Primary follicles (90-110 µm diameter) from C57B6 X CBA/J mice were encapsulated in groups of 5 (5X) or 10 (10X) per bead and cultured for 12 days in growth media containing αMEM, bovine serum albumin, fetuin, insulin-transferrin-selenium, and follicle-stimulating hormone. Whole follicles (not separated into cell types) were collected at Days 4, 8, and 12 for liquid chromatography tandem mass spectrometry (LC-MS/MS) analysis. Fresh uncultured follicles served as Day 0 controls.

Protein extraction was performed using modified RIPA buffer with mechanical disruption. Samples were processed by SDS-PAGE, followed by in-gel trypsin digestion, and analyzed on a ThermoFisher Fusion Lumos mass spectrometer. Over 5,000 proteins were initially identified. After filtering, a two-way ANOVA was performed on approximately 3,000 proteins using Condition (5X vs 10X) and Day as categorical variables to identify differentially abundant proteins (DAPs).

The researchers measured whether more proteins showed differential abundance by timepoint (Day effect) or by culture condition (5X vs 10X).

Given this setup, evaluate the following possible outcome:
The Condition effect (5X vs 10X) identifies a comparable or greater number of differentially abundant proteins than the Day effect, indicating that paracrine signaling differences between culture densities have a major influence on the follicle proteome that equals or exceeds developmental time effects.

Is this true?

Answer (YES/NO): NO